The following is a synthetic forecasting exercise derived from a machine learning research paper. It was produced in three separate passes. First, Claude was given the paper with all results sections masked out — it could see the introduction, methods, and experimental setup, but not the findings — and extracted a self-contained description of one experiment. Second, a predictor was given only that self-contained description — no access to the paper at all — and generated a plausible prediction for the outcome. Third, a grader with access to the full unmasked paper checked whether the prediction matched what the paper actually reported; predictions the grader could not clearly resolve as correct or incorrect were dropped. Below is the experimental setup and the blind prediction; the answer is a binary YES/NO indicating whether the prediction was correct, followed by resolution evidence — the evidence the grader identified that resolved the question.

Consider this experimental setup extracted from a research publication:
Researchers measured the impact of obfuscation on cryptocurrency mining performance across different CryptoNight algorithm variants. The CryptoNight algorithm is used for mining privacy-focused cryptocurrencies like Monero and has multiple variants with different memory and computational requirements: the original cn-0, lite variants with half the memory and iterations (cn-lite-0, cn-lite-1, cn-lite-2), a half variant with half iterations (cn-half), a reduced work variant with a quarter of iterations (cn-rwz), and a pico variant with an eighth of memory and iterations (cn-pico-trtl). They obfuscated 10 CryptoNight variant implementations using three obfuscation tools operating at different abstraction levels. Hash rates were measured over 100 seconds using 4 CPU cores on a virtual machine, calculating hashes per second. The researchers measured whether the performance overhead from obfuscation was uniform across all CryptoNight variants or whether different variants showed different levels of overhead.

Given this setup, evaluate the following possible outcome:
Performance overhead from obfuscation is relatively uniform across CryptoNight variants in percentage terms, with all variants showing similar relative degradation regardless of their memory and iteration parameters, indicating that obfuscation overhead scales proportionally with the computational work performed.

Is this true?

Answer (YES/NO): NO